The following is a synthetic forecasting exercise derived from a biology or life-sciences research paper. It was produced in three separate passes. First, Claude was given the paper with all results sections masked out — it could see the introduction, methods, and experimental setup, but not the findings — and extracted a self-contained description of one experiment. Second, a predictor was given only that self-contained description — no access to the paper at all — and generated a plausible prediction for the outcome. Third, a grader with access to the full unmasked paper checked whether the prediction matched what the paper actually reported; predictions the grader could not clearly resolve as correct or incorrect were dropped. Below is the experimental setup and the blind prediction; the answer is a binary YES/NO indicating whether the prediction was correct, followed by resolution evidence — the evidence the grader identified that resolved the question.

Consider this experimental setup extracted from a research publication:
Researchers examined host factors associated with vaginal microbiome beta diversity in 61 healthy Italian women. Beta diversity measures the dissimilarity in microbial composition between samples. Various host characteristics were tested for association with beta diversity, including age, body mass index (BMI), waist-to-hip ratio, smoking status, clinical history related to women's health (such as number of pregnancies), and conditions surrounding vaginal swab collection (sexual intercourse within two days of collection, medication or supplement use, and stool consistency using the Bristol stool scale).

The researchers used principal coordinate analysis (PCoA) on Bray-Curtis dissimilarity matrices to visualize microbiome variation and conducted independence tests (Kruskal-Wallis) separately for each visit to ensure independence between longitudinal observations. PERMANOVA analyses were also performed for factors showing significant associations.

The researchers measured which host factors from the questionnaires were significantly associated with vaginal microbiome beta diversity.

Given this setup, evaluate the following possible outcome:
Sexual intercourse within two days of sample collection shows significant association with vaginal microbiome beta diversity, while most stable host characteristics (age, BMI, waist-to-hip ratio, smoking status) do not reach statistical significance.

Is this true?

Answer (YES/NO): NO